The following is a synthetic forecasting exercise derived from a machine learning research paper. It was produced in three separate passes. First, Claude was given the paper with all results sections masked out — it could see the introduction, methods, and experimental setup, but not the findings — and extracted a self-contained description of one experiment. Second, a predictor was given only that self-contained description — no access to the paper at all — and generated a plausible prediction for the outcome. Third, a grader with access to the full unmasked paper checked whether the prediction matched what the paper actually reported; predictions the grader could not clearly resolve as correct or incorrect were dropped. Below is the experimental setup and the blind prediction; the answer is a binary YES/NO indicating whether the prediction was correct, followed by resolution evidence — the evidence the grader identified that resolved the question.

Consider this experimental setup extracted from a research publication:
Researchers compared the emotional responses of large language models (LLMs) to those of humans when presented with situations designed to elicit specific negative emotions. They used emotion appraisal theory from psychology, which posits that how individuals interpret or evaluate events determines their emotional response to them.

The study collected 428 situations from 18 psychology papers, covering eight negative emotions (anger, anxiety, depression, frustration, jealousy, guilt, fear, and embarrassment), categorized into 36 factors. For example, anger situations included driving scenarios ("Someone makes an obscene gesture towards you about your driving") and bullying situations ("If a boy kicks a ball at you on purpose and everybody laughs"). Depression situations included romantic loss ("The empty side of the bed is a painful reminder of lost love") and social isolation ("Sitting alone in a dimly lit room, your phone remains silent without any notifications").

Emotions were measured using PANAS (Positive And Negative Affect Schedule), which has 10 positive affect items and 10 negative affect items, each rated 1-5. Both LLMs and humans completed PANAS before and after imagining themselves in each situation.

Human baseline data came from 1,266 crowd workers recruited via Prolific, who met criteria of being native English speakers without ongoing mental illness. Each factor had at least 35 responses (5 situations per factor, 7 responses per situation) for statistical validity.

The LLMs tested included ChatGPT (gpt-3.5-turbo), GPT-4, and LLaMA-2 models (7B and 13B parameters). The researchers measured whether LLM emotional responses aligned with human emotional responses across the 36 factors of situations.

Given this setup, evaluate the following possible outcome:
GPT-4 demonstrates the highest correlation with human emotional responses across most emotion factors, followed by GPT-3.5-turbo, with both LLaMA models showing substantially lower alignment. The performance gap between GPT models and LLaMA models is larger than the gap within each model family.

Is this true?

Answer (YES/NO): NO